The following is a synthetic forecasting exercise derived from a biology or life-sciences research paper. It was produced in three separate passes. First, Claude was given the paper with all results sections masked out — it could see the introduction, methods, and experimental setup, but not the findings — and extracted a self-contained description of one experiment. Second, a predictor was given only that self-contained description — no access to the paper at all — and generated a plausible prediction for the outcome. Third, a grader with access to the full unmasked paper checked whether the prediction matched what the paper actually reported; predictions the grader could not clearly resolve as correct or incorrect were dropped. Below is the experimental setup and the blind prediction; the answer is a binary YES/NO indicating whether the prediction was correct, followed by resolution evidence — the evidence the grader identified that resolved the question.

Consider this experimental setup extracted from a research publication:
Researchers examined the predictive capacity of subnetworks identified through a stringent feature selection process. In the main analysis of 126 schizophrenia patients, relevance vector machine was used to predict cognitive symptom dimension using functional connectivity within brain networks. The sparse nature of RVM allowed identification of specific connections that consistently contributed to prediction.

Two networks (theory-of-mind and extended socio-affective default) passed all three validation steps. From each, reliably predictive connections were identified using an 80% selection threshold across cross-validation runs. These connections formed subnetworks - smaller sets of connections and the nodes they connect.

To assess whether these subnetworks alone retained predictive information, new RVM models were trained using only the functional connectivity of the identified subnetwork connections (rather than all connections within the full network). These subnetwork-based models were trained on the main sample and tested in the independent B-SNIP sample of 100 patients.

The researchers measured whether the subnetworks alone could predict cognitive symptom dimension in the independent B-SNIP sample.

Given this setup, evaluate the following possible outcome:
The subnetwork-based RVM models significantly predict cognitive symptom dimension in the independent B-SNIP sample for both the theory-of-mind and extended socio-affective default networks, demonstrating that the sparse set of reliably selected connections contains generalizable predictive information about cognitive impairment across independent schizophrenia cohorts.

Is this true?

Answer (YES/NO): YES